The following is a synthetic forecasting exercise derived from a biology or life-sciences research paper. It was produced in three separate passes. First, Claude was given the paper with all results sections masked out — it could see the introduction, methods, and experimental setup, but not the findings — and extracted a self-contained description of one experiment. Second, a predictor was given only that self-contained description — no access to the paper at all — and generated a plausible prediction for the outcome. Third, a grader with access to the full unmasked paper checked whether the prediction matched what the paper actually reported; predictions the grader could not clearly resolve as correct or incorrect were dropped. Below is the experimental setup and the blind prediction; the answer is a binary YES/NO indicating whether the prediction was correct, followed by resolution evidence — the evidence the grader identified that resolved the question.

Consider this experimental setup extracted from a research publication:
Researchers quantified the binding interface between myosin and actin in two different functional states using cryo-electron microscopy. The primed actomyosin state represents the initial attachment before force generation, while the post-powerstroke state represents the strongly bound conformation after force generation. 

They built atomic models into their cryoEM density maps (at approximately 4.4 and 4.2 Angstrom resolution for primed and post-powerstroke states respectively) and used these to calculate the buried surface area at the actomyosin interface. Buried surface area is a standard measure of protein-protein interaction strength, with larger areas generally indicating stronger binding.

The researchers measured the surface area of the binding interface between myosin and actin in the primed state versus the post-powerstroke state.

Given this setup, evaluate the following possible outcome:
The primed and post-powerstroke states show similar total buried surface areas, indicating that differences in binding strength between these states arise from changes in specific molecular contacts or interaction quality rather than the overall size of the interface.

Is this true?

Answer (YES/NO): NO